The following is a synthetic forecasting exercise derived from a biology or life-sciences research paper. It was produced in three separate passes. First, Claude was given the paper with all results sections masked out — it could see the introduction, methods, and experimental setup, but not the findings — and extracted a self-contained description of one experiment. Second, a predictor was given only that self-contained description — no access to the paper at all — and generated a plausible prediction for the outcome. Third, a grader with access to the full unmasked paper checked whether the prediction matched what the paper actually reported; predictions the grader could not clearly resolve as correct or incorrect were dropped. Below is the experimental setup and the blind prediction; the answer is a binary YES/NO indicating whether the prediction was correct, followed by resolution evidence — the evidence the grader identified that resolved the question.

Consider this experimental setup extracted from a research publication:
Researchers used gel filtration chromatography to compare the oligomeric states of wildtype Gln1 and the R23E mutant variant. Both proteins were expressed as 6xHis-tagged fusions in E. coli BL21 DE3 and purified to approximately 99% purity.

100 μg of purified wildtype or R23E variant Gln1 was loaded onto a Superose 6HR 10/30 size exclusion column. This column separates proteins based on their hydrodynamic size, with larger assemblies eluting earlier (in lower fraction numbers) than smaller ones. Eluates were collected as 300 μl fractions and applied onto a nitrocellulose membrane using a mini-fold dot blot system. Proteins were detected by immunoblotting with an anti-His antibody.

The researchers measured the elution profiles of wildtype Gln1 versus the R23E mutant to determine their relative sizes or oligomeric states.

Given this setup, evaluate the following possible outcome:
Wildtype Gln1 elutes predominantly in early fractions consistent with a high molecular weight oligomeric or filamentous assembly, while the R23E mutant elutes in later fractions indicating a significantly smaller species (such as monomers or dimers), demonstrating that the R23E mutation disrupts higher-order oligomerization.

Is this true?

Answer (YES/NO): NO